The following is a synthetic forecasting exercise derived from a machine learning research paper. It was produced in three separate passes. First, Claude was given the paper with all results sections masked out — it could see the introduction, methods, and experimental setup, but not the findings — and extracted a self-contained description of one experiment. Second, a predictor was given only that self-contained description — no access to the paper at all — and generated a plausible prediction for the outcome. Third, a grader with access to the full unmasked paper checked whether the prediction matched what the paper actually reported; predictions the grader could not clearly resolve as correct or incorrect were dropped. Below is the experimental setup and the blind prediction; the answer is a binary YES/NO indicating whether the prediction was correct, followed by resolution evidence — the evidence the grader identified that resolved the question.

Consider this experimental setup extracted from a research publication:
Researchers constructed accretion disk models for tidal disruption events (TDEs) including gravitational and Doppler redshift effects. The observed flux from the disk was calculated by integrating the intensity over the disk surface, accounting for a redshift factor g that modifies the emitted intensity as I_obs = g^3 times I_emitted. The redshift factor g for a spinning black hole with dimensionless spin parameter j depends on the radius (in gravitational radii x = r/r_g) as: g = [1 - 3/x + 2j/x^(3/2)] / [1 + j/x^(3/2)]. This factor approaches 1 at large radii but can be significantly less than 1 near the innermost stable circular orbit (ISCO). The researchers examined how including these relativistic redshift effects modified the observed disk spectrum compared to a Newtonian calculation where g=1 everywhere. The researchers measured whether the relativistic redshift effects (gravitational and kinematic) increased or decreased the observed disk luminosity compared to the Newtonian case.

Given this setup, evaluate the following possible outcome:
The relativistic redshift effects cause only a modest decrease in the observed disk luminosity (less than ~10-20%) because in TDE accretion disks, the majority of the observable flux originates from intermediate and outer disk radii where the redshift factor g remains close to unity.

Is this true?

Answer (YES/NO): NO